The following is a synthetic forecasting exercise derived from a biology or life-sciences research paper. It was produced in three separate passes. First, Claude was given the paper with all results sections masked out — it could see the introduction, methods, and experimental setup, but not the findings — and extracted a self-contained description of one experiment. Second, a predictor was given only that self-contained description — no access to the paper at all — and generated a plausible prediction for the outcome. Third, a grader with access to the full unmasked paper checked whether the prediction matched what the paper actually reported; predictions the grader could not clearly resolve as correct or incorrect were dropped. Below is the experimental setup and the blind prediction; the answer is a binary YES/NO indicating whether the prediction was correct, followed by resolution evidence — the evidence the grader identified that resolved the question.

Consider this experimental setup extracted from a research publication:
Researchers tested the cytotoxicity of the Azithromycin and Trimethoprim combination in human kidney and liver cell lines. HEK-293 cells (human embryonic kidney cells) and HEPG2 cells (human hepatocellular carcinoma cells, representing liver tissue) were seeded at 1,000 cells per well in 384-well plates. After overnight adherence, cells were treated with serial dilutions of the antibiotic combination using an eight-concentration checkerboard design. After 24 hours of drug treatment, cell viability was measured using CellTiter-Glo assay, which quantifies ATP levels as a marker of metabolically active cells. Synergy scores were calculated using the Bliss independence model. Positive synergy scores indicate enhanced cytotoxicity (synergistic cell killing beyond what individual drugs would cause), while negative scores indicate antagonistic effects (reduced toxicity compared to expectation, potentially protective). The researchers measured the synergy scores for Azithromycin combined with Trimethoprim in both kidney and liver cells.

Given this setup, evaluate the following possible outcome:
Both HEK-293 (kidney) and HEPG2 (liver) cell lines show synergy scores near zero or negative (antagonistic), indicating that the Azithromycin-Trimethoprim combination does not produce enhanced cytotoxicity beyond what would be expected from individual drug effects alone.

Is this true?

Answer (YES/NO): YES